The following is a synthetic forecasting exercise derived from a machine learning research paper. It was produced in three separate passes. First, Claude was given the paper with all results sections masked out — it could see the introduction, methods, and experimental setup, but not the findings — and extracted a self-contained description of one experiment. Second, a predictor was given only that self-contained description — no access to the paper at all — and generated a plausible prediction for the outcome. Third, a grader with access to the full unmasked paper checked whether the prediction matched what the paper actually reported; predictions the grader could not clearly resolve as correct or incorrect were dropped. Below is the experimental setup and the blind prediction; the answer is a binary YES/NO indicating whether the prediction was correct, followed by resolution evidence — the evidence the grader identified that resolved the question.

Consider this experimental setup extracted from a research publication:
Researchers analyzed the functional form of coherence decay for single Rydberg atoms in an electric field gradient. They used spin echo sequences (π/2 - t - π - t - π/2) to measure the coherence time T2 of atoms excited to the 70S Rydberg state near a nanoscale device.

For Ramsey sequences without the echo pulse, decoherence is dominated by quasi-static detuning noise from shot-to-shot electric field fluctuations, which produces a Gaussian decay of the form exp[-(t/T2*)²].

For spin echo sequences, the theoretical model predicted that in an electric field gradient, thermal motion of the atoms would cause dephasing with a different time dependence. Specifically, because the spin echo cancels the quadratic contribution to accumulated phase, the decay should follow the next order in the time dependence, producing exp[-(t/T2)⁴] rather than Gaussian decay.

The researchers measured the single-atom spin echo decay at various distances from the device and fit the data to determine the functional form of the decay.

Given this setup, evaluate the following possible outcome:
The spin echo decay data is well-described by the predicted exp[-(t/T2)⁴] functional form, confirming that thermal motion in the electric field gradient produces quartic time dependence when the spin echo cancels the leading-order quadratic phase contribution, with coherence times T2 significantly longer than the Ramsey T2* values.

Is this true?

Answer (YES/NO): YES